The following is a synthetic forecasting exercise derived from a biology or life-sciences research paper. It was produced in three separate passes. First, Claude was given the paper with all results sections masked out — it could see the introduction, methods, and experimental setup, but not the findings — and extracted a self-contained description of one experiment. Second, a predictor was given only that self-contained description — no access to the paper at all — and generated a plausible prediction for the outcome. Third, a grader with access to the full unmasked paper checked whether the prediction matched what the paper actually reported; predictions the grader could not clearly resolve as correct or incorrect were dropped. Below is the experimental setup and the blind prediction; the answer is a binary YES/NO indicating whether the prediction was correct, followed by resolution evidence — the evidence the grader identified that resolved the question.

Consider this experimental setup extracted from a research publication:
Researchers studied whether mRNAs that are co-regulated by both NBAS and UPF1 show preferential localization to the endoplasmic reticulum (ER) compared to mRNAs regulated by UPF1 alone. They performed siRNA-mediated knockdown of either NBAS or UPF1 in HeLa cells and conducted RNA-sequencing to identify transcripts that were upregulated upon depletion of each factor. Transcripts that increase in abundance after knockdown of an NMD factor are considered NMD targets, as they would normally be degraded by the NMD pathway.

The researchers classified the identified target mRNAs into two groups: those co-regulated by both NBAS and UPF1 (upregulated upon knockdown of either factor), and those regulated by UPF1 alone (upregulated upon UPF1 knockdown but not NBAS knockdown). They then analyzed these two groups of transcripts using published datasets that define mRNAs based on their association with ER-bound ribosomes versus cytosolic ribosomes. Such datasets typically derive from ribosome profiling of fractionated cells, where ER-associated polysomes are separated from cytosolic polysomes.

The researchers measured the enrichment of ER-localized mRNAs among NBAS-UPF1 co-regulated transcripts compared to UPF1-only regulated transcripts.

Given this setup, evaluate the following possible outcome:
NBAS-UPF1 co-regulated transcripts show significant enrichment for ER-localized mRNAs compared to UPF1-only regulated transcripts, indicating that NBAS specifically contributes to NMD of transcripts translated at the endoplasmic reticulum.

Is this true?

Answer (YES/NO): YES